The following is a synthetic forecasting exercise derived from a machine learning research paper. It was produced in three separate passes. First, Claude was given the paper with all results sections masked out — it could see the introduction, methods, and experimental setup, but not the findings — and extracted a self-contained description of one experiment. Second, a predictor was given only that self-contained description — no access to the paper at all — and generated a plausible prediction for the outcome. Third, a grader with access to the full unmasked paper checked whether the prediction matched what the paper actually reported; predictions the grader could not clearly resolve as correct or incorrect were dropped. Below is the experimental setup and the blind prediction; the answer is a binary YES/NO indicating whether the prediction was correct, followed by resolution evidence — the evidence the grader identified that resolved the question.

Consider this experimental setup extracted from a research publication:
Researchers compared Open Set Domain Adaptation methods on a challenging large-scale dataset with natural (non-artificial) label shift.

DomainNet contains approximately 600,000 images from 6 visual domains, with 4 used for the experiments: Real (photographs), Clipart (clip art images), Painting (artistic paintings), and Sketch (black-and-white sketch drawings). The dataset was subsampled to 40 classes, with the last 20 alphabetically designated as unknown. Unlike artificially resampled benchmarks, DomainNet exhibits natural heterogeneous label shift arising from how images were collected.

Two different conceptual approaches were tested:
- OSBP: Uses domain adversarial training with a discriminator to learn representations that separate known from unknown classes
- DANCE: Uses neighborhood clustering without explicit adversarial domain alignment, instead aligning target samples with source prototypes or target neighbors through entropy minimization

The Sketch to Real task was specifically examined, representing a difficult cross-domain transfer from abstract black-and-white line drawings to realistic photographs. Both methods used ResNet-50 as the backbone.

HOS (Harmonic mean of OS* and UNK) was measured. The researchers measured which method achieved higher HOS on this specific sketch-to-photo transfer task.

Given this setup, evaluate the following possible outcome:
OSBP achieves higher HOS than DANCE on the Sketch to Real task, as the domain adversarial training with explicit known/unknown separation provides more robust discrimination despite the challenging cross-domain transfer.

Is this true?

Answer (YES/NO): NO